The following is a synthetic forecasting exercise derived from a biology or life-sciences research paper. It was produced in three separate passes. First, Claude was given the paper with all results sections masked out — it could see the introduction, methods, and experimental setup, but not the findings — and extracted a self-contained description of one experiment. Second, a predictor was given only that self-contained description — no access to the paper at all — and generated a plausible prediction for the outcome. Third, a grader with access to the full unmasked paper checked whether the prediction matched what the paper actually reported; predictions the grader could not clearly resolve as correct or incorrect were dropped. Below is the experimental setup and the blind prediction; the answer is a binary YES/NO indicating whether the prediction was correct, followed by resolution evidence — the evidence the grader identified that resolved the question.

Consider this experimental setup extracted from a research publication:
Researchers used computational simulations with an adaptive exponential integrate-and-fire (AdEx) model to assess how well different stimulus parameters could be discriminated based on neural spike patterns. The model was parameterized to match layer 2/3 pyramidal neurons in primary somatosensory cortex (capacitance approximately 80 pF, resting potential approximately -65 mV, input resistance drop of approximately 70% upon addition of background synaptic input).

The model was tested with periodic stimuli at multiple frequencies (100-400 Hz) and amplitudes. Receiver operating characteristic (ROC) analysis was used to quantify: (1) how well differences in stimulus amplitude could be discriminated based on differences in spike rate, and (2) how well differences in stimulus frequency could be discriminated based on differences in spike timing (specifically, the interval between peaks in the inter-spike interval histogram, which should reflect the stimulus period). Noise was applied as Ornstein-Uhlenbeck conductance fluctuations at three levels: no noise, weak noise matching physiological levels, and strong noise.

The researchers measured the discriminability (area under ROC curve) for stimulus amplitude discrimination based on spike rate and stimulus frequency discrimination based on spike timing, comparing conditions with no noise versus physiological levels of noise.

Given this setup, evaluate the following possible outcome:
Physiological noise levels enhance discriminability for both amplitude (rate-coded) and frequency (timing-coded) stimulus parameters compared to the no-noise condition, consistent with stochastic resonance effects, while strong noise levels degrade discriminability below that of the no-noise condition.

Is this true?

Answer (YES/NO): NO